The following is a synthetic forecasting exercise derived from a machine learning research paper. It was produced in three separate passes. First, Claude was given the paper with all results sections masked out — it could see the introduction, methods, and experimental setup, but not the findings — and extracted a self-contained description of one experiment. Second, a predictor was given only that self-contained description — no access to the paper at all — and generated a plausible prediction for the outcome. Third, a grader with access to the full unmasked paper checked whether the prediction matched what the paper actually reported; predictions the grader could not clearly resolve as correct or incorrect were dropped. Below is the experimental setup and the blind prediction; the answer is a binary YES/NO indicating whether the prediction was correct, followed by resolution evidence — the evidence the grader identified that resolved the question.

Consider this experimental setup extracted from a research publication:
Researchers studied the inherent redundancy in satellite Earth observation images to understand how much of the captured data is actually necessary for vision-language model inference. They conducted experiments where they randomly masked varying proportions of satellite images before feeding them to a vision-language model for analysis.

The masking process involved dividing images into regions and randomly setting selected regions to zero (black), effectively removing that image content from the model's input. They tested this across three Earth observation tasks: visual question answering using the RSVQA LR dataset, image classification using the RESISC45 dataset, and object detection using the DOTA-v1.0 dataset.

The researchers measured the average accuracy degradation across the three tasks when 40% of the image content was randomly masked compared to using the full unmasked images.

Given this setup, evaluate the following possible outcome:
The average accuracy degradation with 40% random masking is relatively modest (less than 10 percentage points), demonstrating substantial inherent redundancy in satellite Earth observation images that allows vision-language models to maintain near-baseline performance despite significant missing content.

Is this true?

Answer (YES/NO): YES